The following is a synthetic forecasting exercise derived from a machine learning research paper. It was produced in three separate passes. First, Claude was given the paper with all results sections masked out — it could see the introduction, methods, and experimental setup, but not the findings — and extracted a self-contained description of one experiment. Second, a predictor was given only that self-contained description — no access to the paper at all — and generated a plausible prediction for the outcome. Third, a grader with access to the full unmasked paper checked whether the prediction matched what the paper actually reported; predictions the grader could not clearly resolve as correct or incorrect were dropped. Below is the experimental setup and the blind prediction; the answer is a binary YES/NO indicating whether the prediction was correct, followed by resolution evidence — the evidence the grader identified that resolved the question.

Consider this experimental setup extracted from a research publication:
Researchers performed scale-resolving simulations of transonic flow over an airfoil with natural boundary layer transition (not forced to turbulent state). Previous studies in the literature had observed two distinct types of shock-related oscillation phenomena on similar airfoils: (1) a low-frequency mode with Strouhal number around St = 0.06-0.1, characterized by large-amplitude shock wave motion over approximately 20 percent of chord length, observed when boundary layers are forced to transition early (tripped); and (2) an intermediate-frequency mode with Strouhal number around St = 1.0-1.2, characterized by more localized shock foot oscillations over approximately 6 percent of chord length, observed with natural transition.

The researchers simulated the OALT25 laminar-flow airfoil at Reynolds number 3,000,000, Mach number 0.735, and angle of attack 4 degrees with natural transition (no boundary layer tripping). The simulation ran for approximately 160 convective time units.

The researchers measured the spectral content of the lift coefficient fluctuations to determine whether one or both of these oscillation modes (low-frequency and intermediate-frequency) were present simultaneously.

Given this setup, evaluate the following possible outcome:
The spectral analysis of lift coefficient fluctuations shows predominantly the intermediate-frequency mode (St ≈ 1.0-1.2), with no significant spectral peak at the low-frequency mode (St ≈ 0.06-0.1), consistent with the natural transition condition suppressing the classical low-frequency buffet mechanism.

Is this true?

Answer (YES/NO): NO